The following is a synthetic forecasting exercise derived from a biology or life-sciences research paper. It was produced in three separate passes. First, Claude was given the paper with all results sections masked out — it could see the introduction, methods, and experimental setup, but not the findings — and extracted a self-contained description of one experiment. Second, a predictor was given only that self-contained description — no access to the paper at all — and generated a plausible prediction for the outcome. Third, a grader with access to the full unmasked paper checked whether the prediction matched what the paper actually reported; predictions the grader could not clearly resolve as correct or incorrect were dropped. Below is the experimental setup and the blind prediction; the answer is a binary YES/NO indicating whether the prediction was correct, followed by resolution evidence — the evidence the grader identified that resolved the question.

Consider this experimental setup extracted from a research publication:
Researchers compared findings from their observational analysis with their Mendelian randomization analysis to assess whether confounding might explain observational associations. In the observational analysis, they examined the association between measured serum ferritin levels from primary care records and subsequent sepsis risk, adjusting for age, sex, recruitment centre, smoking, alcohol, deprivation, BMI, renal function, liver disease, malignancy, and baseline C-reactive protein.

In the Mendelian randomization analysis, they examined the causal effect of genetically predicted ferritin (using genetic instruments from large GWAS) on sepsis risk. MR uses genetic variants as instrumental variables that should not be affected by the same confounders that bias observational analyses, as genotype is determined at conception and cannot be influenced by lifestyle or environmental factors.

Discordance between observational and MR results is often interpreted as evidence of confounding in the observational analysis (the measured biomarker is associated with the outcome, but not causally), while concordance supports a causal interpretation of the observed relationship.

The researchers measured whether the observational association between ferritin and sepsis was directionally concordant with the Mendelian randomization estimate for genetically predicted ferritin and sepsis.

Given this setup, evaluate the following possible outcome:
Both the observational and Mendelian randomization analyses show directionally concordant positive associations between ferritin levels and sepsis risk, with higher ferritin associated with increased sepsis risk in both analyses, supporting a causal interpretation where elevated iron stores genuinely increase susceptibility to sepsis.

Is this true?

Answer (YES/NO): YES